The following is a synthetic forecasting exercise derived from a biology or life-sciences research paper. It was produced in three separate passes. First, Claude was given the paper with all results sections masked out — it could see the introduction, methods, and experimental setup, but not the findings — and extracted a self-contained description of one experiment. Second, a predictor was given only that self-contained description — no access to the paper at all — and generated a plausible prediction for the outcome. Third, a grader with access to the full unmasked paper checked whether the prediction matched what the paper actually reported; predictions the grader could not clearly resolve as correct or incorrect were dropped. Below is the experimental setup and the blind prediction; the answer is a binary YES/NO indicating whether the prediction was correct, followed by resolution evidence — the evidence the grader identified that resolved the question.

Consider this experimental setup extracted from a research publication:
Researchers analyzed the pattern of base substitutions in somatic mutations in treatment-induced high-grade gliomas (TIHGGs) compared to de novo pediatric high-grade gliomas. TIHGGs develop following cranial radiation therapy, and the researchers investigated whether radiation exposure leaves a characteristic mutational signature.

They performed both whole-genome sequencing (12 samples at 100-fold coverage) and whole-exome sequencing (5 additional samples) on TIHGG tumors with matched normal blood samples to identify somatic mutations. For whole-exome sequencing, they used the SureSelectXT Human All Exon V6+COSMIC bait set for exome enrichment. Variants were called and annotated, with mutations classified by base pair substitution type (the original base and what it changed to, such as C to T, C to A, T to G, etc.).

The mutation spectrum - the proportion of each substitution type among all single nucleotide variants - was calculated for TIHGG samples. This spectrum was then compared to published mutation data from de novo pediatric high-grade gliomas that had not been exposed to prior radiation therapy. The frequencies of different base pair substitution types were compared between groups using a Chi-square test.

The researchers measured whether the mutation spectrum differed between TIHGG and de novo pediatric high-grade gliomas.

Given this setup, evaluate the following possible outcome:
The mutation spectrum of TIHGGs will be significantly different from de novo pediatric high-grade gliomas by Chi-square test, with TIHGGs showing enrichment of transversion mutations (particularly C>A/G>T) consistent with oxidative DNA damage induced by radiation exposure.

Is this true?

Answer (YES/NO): NO